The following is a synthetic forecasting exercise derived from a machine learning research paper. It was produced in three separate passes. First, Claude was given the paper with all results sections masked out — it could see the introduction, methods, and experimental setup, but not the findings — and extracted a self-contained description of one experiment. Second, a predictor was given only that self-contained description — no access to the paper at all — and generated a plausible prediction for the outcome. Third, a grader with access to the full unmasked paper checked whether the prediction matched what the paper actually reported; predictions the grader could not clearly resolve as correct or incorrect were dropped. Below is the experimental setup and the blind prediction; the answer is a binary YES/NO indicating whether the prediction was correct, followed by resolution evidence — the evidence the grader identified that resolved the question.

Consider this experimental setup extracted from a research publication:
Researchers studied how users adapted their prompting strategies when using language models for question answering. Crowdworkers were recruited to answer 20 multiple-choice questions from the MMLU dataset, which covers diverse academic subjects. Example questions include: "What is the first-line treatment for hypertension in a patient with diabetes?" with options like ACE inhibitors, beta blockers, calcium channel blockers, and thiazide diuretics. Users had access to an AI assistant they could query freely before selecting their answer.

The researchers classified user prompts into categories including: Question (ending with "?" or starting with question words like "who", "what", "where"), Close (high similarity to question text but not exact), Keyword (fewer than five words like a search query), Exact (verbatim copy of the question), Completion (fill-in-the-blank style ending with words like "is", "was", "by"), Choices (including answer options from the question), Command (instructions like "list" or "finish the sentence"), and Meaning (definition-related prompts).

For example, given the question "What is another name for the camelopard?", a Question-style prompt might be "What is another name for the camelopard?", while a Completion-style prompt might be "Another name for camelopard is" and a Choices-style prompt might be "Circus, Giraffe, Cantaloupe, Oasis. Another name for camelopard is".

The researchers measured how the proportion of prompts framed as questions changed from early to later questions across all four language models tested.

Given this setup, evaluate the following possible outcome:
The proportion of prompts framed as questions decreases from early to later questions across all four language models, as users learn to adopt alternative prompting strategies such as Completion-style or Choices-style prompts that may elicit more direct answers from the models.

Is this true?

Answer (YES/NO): YES